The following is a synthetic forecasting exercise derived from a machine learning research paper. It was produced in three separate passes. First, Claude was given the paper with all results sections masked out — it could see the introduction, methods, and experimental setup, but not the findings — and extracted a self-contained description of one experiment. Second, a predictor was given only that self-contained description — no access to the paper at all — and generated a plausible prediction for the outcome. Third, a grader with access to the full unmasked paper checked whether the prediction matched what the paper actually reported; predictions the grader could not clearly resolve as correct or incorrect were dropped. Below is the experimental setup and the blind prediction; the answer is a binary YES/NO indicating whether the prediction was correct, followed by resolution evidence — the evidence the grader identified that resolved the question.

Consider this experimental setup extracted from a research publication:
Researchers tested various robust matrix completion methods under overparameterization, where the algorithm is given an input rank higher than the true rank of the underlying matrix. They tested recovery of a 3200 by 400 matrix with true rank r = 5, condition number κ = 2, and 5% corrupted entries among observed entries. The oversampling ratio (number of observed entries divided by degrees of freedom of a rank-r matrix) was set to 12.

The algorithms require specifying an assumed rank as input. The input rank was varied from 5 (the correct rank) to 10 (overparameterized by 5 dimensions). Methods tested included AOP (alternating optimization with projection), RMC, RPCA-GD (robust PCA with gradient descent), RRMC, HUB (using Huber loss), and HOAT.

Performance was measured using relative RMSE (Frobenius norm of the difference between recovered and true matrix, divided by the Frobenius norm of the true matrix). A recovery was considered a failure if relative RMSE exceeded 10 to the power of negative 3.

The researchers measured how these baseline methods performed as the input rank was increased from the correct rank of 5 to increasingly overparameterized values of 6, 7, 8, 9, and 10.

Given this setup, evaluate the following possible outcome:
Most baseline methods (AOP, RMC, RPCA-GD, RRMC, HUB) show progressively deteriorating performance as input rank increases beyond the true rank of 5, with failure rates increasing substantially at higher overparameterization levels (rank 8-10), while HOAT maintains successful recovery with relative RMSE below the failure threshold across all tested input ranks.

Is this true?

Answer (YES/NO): NO